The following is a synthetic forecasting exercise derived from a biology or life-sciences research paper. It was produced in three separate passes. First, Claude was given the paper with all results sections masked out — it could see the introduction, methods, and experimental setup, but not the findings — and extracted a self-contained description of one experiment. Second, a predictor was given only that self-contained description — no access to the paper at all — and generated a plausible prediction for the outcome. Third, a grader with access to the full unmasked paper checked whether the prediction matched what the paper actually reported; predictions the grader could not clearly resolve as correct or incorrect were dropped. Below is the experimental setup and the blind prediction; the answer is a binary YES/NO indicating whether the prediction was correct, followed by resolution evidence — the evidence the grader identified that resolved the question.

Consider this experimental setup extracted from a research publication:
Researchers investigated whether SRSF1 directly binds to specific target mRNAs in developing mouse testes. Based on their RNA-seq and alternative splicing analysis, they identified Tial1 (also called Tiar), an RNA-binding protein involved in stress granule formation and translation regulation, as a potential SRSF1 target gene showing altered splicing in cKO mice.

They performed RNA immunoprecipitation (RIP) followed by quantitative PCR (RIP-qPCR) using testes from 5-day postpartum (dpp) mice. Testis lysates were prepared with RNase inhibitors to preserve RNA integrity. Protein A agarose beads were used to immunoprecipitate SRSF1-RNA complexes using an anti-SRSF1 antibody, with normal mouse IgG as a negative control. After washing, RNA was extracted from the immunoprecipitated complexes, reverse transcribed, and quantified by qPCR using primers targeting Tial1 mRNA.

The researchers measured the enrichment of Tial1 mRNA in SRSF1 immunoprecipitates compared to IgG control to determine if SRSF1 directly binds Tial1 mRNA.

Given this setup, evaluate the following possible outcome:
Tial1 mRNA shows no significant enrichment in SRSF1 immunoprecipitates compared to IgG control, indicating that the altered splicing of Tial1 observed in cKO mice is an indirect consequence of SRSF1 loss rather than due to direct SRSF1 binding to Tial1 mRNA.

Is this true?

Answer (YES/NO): NO